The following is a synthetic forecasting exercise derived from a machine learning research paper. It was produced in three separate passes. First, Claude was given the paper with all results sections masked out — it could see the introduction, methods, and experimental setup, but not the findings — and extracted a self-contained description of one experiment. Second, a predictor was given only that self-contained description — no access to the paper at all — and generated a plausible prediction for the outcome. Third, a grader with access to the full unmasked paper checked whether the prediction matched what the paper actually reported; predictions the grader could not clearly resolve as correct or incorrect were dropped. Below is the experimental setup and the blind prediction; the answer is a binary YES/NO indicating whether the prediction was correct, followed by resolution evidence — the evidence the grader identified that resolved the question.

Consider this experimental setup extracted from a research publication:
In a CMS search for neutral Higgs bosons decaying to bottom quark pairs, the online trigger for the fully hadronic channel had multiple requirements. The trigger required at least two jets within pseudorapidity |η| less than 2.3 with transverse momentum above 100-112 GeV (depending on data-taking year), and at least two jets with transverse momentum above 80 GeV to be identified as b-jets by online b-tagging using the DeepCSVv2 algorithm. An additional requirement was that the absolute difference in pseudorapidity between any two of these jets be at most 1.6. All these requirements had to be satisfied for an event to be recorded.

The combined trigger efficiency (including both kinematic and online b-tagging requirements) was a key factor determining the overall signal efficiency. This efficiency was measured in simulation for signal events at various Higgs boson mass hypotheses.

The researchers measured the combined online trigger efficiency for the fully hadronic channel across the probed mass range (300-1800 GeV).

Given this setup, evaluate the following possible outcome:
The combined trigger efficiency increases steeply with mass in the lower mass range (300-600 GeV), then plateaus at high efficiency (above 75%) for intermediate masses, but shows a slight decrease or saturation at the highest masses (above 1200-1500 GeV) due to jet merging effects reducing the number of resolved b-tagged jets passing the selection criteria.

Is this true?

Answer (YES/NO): NO